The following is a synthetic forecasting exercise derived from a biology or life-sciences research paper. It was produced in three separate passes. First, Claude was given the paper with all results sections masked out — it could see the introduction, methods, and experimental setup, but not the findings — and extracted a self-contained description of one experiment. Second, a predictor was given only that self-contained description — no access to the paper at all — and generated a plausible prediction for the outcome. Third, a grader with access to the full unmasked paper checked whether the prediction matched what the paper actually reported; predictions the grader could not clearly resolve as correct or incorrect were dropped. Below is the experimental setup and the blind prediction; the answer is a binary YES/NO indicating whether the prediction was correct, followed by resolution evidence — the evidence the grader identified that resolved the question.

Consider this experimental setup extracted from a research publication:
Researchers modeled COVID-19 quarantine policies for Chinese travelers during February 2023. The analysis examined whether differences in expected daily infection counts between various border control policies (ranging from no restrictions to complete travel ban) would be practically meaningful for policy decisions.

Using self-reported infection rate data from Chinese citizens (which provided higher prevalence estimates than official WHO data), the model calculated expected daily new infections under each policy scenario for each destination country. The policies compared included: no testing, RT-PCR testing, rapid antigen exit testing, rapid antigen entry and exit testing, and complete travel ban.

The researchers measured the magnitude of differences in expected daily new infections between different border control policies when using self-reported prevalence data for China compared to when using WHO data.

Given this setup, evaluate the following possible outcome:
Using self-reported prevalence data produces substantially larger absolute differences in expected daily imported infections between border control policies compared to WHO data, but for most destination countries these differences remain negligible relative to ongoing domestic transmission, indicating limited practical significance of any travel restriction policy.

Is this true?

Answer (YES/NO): NO